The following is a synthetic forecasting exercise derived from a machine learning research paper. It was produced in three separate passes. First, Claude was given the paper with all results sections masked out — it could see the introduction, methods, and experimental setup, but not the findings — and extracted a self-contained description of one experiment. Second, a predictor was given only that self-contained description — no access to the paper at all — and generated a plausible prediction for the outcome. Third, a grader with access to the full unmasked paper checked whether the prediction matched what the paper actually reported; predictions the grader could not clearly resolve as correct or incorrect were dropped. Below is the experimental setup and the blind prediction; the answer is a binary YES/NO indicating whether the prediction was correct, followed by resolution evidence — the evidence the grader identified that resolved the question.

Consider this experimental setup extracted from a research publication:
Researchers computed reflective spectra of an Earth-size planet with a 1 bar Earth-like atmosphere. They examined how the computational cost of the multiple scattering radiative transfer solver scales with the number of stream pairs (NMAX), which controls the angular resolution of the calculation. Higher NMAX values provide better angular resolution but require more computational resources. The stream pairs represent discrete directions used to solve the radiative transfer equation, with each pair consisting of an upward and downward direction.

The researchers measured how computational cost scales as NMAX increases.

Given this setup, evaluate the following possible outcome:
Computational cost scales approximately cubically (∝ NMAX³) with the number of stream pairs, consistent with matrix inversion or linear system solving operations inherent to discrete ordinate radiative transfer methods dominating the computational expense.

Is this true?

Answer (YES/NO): YES